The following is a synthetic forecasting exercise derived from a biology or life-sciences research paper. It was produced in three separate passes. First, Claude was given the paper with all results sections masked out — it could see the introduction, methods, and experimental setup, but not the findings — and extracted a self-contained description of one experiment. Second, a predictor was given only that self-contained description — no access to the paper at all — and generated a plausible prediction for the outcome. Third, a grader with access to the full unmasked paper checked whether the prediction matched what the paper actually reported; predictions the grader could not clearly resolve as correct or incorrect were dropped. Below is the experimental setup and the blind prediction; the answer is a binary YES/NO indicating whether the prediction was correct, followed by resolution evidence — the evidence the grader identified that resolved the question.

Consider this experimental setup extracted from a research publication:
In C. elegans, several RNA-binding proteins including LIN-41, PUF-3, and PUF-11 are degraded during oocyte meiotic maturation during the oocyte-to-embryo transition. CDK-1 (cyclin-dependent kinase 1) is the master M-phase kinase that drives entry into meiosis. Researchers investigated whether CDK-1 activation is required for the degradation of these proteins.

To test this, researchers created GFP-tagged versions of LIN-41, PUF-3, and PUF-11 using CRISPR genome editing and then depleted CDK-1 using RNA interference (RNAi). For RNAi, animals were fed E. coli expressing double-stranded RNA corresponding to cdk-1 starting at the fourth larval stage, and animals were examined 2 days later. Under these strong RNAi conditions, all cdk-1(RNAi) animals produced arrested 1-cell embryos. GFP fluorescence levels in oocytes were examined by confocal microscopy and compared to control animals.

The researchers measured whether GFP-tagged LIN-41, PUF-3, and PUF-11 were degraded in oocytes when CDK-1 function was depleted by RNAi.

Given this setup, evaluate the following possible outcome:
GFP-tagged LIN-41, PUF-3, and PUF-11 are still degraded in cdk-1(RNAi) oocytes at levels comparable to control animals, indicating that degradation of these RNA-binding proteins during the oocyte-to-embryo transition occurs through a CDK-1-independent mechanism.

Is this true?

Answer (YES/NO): NO